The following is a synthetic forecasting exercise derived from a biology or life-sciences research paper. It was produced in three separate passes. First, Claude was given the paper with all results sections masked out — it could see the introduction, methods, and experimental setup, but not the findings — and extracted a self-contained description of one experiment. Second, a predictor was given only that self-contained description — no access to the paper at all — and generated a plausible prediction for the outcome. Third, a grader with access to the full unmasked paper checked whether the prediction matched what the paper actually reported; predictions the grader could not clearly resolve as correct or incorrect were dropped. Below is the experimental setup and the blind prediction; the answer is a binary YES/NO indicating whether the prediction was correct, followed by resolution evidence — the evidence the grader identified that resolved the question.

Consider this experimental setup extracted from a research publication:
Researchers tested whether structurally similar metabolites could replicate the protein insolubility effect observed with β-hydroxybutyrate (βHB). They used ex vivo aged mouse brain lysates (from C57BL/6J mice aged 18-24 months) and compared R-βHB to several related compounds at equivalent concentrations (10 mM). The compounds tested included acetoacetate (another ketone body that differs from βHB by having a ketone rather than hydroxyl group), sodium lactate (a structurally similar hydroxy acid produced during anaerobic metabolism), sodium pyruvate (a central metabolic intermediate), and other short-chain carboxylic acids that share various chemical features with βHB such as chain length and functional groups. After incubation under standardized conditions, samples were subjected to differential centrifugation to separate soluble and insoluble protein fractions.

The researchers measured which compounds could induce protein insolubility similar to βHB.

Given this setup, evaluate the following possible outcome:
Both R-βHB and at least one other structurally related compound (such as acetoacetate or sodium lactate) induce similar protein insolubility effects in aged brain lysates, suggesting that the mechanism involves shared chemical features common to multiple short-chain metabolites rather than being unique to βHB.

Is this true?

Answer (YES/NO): YES